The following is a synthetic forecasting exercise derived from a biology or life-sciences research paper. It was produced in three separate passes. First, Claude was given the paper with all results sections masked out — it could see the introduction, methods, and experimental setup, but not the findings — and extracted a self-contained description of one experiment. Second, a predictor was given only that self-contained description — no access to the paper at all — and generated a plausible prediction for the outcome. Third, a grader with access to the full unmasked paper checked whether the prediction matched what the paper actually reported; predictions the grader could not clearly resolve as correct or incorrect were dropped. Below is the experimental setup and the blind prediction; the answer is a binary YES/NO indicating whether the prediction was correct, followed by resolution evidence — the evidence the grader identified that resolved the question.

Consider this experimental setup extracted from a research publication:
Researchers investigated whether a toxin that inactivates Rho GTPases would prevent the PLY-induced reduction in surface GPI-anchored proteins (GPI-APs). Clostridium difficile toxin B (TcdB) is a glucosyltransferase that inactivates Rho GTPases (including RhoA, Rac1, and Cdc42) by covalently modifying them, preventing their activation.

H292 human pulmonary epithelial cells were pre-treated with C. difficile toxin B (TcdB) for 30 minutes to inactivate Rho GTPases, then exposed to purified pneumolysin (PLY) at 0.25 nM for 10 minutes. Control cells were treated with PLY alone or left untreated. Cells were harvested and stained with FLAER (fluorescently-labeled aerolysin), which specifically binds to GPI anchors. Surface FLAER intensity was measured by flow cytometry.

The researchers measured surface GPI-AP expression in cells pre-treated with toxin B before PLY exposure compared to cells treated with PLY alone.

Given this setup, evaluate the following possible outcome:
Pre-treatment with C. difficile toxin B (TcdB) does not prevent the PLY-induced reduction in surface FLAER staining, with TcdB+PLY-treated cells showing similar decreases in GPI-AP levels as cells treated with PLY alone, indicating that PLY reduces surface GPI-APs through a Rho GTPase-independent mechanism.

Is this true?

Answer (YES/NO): NO